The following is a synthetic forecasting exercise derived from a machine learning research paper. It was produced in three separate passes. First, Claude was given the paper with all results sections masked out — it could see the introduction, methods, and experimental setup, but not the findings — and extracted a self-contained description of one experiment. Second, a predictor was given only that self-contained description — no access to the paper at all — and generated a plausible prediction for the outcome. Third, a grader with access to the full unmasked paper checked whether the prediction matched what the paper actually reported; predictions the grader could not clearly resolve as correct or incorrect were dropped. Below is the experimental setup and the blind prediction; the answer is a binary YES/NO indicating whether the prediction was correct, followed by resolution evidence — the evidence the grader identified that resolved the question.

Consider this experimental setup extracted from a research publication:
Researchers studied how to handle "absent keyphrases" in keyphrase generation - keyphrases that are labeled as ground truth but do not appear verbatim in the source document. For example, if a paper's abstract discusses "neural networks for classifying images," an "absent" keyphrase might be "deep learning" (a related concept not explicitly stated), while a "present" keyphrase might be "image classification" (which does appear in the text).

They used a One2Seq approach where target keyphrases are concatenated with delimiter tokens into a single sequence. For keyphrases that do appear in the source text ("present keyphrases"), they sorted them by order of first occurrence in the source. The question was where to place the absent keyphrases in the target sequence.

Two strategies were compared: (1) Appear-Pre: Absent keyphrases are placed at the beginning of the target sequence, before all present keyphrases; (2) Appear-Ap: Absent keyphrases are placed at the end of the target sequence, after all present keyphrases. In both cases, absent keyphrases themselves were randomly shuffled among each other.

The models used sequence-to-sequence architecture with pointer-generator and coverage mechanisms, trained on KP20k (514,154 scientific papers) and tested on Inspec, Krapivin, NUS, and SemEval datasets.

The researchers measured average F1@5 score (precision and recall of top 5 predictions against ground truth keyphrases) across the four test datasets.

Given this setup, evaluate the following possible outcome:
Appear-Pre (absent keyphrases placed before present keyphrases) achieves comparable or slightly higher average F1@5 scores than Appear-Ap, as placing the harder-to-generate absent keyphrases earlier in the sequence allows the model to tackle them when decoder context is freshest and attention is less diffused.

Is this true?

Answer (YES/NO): NO